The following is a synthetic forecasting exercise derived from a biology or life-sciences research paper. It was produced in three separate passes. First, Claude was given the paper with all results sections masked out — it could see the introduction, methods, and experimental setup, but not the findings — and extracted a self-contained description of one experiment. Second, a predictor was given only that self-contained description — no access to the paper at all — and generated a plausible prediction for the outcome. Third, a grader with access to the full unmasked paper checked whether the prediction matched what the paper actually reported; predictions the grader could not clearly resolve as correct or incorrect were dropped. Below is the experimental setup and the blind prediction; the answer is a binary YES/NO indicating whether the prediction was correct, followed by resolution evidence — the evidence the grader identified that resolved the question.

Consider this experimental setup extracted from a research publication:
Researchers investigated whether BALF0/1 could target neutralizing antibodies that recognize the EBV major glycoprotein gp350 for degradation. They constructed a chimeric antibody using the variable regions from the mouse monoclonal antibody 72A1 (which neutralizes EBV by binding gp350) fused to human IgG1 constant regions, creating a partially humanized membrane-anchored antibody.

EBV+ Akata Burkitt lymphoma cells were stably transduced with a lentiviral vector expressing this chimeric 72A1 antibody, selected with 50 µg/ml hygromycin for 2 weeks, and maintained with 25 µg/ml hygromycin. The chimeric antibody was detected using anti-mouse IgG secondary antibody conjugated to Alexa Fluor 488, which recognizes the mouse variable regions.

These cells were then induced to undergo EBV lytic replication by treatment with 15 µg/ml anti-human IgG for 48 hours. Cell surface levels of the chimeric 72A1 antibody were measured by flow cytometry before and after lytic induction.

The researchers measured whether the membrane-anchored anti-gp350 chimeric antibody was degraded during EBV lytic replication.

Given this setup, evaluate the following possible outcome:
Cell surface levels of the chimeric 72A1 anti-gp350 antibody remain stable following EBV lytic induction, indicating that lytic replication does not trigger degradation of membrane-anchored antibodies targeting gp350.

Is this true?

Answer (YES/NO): NO